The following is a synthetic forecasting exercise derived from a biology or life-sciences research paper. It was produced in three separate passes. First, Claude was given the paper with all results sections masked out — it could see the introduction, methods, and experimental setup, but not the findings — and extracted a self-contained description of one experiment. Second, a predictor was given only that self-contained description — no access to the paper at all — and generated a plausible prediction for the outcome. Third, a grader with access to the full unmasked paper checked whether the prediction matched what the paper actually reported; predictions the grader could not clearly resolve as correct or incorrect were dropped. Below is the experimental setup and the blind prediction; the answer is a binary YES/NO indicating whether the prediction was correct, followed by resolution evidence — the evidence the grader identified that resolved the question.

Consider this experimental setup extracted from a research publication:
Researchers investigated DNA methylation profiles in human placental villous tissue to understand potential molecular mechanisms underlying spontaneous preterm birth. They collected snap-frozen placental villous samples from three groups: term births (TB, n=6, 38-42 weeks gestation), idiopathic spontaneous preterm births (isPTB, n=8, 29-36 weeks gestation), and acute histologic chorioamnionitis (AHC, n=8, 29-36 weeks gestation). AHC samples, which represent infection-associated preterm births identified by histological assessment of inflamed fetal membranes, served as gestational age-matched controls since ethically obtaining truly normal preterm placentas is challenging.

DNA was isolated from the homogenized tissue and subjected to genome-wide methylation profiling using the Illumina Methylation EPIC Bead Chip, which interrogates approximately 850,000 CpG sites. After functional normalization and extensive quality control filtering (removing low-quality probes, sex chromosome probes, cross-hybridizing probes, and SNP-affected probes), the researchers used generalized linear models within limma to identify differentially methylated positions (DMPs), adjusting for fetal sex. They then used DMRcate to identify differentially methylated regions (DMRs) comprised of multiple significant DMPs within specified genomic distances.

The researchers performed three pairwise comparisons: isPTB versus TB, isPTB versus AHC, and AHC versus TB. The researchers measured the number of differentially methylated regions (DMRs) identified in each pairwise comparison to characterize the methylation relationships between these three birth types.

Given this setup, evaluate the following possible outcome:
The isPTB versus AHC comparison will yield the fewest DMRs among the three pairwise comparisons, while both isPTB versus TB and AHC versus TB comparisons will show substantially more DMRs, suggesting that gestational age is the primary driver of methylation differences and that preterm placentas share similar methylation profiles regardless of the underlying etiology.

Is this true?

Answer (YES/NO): NO